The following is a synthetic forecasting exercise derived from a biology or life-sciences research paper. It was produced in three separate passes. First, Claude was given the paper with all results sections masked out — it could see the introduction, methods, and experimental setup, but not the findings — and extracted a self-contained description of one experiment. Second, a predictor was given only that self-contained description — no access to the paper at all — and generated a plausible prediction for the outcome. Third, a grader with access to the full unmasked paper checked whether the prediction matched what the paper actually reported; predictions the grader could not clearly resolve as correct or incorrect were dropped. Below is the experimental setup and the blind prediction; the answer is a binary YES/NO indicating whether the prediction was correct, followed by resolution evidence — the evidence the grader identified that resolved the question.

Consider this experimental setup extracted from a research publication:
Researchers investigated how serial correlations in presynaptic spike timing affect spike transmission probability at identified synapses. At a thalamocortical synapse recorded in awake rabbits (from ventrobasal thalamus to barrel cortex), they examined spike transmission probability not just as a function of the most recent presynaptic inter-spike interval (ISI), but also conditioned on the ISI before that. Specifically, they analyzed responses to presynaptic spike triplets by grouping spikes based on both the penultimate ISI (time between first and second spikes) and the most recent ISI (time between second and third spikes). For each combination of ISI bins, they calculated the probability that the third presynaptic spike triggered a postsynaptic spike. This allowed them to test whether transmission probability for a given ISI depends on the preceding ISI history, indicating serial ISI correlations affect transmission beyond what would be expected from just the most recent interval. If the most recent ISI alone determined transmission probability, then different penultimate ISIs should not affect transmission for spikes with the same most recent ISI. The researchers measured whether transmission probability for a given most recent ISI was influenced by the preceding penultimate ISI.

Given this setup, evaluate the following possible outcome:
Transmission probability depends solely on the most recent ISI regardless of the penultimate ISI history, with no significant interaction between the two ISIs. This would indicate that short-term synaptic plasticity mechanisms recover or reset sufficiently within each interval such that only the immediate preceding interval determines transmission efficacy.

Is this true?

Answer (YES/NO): NO